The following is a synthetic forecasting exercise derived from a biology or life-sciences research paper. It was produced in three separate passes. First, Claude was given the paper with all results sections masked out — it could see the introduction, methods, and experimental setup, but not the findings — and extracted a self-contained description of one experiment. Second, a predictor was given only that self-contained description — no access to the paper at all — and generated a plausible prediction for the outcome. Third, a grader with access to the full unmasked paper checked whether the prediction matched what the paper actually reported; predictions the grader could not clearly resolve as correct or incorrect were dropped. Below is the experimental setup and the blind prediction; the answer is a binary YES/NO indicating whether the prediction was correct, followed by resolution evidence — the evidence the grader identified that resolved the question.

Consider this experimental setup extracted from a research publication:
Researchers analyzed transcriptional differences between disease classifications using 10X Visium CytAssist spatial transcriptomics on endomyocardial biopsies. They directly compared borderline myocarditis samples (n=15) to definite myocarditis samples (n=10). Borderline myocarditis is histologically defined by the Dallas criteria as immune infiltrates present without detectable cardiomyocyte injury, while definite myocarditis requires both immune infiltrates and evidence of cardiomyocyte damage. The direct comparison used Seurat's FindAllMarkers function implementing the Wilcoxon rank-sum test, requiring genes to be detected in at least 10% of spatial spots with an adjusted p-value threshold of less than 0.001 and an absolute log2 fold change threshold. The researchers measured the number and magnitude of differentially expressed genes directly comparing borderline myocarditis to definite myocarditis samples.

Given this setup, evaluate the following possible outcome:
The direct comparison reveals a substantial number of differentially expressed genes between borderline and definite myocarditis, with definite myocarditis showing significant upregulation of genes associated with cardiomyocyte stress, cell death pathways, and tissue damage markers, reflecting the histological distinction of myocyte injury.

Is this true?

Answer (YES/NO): NO